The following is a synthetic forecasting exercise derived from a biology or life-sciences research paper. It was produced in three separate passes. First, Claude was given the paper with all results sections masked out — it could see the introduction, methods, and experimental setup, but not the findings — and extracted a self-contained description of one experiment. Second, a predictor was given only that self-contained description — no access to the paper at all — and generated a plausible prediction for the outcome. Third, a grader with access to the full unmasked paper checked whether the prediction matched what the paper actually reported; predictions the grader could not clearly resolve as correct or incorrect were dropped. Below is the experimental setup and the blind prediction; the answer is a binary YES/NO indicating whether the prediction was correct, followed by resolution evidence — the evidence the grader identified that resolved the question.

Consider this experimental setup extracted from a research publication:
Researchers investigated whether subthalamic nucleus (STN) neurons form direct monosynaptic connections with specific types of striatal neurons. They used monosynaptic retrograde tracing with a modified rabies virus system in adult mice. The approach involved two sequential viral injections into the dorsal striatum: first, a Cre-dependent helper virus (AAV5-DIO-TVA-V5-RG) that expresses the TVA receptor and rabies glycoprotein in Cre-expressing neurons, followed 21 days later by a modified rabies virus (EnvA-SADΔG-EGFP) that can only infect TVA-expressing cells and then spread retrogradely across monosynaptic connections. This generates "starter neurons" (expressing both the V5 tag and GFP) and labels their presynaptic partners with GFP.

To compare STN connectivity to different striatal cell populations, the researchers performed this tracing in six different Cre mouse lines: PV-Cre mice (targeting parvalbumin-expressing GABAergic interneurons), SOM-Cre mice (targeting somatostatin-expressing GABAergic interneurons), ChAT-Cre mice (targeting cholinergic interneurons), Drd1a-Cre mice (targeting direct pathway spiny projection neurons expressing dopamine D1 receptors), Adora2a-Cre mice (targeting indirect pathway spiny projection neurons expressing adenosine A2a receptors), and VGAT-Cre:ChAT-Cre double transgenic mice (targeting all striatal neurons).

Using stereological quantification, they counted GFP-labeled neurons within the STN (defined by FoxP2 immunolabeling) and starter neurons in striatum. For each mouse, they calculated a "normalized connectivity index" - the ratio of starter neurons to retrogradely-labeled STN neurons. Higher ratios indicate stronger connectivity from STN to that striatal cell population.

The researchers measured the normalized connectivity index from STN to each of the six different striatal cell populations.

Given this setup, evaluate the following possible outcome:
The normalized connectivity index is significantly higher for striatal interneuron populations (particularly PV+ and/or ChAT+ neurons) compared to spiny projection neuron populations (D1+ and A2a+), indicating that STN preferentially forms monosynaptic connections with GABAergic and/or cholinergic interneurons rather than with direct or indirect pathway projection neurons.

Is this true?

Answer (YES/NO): NO